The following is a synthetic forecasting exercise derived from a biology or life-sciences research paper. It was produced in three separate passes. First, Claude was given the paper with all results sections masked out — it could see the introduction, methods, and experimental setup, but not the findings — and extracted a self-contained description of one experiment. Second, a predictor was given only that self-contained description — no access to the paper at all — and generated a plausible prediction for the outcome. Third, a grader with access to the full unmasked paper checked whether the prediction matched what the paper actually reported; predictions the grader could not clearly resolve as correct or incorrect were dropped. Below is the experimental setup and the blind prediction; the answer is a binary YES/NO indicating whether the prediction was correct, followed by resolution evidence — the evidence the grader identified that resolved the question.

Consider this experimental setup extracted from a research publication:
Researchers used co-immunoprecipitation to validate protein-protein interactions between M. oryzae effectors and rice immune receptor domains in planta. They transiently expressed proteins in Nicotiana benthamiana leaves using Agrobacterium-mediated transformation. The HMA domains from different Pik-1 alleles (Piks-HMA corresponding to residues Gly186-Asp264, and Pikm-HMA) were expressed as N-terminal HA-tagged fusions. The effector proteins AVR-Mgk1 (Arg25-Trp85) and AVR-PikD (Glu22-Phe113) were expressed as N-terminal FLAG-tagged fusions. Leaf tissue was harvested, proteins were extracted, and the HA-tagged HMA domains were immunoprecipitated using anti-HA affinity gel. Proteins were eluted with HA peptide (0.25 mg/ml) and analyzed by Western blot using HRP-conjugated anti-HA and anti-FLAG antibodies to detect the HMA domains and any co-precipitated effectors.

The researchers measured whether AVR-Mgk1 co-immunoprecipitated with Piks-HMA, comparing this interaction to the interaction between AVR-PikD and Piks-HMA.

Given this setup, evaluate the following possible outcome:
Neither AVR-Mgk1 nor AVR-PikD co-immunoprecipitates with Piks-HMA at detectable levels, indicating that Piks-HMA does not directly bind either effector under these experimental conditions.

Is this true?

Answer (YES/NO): NO